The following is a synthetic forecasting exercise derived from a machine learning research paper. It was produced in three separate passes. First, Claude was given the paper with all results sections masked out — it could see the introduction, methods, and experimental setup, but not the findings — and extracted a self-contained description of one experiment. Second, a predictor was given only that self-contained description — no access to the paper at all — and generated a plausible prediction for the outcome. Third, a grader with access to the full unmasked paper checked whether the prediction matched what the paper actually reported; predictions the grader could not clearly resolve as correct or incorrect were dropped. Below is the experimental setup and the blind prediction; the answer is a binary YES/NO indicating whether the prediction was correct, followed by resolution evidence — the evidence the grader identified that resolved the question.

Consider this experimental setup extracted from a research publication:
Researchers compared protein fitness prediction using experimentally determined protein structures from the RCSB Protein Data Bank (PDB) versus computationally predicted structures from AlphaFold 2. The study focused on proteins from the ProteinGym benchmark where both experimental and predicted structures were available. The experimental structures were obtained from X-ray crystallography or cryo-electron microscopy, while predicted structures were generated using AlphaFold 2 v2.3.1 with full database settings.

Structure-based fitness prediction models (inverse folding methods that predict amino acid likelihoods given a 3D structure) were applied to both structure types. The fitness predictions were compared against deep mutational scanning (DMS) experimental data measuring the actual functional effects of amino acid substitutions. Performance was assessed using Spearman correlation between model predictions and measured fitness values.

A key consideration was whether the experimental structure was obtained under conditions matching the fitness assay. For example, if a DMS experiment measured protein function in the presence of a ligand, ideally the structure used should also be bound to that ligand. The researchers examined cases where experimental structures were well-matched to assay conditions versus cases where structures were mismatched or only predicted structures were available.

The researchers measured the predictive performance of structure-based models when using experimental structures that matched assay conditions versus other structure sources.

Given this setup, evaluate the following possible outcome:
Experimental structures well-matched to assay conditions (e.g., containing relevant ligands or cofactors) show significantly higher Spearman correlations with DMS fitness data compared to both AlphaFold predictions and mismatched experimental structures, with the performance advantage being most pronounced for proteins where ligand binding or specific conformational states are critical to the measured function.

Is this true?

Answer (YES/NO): NO